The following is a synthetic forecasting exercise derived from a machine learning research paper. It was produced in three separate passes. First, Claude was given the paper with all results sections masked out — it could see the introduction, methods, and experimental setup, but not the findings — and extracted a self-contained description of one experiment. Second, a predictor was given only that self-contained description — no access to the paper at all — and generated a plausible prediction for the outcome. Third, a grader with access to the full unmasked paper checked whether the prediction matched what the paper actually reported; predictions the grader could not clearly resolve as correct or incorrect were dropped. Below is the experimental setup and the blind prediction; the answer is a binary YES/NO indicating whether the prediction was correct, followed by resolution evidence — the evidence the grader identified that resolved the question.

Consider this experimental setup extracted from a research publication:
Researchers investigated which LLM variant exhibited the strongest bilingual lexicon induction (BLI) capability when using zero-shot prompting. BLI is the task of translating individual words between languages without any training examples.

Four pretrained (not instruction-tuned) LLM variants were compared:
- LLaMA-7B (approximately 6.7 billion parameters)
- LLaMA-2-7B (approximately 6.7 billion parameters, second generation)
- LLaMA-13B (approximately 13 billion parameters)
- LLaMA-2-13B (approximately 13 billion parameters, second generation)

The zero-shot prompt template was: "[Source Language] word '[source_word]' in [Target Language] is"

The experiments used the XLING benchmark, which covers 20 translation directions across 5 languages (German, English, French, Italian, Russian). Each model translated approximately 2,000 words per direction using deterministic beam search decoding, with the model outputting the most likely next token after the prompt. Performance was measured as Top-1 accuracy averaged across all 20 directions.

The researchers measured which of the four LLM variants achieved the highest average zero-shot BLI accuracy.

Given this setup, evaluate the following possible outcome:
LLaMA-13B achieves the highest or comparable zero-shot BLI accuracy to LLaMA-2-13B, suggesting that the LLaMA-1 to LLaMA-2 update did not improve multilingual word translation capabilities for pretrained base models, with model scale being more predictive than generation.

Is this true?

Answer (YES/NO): NO